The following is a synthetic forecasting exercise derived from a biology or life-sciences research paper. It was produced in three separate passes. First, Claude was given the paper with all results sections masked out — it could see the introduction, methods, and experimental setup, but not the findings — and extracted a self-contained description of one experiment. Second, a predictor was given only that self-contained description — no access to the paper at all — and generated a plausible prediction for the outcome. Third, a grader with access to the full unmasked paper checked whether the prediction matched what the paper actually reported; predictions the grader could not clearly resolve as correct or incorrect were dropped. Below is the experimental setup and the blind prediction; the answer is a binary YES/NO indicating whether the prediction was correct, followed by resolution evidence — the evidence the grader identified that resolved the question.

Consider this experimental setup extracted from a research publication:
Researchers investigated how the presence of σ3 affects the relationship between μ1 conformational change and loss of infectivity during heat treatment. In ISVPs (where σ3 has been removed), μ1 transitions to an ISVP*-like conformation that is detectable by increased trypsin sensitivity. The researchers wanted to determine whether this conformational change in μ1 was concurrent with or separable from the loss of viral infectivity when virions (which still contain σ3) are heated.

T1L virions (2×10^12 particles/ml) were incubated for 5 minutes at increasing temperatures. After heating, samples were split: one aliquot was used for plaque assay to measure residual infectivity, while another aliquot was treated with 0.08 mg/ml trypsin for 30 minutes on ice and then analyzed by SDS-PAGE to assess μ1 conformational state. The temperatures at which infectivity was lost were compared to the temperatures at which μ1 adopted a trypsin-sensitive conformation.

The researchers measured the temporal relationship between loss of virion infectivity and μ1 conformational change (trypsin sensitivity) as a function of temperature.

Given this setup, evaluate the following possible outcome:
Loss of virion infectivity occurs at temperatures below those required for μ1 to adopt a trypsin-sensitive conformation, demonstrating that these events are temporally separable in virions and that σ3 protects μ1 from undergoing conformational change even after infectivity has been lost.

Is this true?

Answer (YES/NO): NO